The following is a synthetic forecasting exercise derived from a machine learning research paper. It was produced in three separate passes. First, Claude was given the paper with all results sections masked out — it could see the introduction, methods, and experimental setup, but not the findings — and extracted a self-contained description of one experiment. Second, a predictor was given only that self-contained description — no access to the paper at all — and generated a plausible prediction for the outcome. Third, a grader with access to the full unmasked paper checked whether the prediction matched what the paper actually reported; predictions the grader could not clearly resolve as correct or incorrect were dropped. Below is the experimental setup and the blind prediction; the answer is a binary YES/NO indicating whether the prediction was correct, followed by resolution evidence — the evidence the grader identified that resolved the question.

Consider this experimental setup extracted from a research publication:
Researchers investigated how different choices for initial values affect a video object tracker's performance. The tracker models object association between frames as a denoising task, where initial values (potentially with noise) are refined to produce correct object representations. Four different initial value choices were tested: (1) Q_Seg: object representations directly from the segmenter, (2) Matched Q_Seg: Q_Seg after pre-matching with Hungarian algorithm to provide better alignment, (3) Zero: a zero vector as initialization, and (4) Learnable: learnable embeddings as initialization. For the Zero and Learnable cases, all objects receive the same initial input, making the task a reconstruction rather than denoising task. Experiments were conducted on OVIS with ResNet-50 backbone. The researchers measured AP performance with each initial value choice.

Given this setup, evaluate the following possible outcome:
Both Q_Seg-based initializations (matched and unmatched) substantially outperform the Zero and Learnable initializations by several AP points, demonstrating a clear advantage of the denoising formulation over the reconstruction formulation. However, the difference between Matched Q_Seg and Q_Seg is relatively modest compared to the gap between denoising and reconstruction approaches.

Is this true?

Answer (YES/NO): NO